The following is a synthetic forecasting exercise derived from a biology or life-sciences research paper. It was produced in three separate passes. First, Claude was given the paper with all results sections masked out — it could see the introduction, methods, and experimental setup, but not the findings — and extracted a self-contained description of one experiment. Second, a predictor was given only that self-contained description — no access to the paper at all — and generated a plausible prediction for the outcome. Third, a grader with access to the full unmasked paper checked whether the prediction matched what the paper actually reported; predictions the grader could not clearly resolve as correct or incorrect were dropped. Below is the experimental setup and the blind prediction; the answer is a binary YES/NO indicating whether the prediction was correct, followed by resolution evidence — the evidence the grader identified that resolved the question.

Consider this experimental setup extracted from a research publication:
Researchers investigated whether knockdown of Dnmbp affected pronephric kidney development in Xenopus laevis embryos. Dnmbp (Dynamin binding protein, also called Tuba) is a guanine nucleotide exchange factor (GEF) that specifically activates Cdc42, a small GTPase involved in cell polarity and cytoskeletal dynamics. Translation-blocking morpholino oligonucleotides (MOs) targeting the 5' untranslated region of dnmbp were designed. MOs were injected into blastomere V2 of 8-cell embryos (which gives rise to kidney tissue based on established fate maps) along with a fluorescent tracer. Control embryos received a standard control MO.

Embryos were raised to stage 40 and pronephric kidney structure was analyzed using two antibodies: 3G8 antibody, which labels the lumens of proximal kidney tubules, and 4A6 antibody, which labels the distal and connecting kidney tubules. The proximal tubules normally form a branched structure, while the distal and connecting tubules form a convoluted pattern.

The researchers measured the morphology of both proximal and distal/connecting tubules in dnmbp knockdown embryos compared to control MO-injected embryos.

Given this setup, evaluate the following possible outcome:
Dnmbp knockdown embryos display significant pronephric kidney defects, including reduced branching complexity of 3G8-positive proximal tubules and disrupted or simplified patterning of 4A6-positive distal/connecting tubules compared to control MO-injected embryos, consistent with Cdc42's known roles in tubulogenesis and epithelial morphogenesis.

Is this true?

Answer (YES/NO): YES